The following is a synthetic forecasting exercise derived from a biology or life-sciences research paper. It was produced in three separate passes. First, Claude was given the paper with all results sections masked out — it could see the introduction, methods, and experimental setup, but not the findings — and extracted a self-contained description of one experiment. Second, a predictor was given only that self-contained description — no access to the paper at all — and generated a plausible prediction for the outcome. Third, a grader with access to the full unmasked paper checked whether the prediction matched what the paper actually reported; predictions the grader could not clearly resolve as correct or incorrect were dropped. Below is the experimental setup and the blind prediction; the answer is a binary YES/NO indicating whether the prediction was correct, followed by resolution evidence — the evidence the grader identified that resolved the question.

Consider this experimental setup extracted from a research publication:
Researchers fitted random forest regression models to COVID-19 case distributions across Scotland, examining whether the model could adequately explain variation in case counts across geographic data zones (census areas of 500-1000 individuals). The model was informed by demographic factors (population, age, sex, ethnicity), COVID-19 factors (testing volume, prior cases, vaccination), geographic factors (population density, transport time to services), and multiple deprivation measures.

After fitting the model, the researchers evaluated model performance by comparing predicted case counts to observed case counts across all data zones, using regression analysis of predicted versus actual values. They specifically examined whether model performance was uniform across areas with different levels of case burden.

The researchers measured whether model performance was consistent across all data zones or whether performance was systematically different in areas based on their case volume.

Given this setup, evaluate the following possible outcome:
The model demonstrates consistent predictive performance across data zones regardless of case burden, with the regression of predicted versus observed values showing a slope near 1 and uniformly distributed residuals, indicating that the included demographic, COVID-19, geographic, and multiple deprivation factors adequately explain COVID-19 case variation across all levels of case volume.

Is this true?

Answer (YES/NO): NO